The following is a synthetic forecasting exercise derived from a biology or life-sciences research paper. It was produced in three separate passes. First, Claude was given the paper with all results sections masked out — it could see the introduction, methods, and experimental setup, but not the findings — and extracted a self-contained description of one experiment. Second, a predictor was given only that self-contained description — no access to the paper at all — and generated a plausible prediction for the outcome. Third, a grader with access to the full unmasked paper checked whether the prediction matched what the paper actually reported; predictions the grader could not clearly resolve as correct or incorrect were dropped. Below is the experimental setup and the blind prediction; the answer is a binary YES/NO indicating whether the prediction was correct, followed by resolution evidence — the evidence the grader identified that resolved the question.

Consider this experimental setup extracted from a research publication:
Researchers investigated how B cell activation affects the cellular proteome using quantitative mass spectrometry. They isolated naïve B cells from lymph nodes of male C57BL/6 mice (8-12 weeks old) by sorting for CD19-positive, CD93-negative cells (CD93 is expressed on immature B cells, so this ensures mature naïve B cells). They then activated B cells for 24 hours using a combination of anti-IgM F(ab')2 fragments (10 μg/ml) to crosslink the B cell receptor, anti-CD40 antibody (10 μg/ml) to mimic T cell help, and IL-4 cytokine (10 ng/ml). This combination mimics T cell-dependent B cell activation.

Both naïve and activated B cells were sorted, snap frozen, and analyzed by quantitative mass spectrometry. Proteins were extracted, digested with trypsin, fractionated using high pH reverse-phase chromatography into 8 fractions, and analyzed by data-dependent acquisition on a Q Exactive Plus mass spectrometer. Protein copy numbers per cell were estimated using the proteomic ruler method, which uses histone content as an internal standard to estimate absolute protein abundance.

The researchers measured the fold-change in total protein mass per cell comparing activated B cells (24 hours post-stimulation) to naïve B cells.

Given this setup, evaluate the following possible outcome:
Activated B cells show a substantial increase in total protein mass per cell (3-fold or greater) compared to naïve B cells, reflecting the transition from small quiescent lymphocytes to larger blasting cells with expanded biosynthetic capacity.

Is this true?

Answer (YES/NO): YES